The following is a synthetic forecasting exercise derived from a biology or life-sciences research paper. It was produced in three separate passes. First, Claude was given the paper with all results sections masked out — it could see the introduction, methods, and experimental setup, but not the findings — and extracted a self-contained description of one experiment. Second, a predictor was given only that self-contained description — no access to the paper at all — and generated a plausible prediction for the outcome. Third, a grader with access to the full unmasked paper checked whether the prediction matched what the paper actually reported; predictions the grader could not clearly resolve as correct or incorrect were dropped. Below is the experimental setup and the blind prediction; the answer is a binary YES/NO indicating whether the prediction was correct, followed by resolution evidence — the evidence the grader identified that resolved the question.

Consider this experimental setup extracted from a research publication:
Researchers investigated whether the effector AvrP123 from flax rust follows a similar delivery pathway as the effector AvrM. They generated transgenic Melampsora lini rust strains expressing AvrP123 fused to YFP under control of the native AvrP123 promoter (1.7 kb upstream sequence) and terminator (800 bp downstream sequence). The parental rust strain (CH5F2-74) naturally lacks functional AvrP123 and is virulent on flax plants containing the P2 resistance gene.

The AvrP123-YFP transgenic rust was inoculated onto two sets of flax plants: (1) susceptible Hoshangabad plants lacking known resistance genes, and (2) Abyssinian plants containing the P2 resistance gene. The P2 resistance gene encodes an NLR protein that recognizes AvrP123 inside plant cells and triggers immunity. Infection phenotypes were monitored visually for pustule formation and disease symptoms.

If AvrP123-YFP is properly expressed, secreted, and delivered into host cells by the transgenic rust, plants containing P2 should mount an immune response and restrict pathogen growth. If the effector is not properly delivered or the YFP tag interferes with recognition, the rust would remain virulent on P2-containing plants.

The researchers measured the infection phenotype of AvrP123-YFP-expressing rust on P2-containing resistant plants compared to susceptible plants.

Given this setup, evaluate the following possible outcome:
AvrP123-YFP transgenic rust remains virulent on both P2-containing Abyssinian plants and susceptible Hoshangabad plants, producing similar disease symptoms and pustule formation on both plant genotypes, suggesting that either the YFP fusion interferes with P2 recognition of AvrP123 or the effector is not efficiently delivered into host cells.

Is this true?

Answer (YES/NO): YES